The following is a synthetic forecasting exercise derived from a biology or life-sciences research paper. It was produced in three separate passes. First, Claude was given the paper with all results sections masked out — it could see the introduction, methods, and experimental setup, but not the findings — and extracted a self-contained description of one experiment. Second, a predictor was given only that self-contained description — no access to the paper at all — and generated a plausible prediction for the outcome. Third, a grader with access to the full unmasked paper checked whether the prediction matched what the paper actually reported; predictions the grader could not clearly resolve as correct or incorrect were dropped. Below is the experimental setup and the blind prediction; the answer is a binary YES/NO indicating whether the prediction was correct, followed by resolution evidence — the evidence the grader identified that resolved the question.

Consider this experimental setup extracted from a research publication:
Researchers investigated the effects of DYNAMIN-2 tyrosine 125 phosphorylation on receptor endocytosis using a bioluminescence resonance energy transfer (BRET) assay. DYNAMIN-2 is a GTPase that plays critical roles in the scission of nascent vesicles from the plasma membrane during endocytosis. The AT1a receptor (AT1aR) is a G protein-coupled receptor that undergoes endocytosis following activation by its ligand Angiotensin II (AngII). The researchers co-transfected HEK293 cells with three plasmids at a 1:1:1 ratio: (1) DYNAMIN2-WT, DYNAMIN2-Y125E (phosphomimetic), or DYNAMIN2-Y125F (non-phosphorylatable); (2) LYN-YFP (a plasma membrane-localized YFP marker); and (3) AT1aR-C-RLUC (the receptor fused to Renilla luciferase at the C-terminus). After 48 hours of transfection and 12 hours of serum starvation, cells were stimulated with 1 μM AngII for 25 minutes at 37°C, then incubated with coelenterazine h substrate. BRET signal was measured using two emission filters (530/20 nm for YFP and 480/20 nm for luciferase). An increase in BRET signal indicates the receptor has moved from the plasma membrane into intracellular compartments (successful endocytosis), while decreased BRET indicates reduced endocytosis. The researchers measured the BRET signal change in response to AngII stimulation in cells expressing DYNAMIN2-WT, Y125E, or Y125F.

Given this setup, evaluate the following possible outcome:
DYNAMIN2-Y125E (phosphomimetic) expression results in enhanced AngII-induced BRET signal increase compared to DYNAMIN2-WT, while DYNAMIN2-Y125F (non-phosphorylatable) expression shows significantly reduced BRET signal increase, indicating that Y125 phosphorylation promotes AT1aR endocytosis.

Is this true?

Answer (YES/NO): NO